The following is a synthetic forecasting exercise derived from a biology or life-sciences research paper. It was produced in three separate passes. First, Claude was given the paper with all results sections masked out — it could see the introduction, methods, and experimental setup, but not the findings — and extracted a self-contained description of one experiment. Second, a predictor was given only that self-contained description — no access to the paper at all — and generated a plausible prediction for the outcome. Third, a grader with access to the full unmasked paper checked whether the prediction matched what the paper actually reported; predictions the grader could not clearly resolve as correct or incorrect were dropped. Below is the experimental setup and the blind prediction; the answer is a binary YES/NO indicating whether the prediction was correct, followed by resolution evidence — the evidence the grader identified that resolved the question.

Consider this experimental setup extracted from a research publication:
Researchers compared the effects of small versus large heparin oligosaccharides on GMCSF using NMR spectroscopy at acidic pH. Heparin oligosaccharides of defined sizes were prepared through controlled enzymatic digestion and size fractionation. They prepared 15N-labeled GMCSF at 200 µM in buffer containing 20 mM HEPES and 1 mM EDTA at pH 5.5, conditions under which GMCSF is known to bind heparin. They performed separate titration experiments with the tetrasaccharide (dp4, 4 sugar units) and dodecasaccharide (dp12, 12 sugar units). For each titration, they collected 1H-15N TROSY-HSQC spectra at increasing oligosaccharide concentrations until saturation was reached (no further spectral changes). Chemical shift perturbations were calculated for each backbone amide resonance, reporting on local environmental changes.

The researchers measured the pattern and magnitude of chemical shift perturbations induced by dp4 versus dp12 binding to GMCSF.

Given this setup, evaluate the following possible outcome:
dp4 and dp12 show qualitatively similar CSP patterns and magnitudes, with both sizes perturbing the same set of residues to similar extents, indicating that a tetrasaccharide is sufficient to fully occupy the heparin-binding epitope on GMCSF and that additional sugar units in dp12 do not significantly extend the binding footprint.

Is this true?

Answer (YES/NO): NO